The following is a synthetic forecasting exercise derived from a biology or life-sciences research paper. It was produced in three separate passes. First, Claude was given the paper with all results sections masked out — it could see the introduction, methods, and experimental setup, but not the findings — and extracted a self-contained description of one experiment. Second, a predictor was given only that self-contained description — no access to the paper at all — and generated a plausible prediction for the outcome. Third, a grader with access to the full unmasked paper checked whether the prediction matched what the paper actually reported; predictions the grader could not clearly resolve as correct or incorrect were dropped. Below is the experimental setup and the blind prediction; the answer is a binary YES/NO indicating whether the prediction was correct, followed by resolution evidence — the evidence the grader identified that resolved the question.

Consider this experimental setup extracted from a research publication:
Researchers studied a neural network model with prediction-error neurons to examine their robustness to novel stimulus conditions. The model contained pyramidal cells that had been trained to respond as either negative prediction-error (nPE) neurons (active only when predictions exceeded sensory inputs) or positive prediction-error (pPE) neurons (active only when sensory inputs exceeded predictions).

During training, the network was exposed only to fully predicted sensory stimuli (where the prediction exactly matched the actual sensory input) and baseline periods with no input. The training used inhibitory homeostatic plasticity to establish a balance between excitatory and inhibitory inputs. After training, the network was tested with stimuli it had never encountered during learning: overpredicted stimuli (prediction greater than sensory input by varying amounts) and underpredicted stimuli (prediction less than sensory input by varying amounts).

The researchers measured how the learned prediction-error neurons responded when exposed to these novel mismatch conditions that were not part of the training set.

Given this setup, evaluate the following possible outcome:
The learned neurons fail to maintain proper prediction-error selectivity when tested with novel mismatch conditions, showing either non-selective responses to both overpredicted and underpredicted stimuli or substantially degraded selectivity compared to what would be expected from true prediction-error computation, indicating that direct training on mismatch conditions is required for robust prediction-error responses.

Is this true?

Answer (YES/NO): NO